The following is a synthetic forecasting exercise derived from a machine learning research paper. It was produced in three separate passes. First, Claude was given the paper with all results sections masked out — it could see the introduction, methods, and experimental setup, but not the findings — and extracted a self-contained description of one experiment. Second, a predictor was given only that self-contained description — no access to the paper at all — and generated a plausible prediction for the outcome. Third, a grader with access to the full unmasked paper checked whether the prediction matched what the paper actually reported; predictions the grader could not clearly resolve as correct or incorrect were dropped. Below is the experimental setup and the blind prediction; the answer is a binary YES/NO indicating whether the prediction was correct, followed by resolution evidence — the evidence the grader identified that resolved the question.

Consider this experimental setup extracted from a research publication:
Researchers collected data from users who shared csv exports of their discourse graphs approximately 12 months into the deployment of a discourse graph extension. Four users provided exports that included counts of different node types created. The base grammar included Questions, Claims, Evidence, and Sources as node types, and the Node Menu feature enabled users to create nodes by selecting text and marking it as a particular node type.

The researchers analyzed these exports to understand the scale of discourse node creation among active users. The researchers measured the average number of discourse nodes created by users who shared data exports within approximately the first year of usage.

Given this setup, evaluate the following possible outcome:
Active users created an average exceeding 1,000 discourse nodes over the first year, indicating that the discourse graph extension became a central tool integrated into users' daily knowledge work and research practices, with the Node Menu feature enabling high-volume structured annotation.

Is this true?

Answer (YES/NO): YES